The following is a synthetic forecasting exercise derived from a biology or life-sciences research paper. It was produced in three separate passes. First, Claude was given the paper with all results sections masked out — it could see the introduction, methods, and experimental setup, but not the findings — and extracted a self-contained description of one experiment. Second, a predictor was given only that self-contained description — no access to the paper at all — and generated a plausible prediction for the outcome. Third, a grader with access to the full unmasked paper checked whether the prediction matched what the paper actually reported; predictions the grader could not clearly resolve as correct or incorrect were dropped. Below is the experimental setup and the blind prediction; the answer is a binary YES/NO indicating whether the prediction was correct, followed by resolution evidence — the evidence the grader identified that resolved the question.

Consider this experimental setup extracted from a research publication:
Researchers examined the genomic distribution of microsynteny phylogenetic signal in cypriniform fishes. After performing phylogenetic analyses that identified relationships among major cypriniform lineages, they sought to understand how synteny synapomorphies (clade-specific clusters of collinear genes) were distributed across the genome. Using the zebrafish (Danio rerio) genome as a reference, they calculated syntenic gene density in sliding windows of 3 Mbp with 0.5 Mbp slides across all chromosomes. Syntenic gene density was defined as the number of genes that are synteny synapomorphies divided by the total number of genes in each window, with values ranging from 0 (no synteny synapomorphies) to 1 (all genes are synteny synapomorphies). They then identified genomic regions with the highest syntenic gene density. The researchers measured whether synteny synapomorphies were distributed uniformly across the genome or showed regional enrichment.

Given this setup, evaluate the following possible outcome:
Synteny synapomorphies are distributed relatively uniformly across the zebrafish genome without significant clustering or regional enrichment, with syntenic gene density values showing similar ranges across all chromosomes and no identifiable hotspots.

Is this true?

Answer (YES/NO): NO